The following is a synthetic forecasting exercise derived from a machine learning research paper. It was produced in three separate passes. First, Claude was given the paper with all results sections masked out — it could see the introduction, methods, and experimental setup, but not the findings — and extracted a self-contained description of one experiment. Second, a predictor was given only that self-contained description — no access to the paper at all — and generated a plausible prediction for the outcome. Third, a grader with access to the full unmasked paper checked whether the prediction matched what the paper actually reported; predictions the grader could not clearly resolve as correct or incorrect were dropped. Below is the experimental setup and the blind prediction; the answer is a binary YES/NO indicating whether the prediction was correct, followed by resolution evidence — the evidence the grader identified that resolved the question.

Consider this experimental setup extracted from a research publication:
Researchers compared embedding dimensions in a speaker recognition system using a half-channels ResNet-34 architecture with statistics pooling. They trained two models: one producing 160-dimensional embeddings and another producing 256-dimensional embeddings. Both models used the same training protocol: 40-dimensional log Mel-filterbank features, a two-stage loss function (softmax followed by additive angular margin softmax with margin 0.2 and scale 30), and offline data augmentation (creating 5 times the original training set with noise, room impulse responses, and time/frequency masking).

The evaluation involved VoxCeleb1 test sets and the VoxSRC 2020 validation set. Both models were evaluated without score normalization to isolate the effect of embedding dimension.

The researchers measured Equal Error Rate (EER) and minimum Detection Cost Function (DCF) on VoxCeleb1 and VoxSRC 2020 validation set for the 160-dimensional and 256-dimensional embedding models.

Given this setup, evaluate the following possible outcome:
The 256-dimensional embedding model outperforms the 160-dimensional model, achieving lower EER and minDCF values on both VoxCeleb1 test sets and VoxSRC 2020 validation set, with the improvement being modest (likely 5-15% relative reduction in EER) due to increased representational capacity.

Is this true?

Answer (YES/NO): NO